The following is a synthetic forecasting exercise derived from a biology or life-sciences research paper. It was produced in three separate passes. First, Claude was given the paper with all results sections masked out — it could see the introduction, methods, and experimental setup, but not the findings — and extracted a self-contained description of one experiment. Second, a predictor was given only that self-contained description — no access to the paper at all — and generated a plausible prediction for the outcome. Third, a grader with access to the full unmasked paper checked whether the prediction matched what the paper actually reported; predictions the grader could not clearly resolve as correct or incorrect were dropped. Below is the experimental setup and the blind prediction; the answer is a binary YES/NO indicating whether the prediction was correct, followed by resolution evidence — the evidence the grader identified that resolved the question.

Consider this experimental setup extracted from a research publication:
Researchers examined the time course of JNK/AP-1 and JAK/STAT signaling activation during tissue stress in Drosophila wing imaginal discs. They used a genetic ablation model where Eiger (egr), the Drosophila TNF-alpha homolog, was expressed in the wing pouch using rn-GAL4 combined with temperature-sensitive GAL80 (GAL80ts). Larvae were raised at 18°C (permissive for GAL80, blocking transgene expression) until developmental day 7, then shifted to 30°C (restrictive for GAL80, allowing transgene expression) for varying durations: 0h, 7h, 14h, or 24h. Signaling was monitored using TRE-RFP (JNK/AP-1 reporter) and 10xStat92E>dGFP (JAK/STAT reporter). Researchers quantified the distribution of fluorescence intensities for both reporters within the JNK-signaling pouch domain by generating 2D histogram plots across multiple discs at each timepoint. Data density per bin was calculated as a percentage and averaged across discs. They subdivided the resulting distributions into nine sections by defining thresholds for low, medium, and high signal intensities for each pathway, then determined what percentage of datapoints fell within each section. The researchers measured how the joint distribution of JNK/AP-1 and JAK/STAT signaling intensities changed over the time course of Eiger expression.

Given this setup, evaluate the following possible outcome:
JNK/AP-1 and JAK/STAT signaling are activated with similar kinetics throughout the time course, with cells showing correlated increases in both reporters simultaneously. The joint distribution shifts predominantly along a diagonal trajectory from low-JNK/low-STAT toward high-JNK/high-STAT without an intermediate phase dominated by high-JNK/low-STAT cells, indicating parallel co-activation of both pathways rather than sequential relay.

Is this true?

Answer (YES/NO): NO